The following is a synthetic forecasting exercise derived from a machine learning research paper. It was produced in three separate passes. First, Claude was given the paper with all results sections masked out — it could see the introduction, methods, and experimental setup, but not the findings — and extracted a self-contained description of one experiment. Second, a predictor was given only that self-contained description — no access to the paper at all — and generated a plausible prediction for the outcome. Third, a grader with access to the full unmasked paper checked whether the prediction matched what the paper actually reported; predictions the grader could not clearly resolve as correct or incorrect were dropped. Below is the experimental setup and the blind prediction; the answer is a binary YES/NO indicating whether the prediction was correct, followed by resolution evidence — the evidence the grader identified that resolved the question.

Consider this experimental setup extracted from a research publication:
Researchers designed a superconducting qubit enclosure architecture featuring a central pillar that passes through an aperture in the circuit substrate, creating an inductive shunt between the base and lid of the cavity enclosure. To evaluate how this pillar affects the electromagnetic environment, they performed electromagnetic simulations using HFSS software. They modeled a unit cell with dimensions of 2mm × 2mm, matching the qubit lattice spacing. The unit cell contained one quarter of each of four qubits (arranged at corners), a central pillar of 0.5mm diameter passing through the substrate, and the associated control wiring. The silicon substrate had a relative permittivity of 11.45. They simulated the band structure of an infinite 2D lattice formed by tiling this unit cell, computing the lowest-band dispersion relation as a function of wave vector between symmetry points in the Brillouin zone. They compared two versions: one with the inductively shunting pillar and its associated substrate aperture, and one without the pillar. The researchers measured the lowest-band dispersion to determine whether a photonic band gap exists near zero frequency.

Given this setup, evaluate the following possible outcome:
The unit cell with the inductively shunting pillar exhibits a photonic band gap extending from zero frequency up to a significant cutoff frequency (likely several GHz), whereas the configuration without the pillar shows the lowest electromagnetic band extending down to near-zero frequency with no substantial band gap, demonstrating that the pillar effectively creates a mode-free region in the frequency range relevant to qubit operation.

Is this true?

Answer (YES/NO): YES